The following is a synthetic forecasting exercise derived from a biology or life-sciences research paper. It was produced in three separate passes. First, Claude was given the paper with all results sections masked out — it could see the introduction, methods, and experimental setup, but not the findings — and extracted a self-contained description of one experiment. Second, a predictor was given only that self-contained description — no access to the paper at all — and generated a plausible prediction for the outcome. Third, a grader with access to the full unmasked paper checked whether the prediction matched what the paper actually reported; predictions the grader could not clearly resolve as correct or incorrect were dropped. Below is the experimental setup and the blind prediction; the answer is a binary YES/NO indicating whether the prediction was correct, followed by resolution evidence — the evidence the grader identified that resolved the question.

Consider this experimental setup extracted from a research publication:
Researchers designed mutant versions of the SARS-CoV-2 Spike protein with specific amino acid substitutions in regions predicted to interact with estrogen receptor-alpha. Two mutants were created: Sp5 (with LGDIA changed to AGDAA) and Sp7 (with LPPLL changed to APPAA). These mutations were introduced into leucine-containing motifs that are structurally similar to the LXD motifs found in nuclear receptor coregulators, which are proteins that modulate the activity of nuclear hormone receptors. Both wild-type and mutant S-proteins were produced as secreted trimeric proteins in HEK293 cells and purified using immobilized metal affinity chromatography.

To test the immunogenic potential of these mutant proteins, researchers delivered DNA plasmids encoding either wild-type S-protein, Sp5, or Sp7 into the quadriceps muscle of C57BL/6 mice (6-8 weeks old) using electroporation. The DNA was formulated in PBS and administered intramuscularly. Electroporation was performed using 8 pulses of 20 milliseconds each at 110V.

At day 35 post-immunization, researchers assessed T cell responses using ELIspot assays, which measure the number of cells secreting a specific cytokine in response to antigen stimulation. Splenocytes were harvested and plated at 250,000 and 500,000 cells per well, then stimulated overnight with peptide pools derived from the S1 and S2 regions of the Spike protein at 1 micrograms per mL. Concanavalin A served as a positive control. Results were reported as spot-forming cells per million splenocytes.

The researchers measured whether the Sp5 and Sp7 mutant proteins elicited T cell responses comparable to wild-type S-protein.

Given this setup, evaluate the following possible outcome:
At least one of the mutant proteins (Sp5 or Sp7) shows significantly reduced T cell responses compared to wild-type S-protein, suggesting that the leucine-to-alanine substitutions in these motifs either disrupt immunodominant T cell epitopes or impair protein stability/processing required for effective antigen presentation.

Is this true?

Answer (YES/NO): NO